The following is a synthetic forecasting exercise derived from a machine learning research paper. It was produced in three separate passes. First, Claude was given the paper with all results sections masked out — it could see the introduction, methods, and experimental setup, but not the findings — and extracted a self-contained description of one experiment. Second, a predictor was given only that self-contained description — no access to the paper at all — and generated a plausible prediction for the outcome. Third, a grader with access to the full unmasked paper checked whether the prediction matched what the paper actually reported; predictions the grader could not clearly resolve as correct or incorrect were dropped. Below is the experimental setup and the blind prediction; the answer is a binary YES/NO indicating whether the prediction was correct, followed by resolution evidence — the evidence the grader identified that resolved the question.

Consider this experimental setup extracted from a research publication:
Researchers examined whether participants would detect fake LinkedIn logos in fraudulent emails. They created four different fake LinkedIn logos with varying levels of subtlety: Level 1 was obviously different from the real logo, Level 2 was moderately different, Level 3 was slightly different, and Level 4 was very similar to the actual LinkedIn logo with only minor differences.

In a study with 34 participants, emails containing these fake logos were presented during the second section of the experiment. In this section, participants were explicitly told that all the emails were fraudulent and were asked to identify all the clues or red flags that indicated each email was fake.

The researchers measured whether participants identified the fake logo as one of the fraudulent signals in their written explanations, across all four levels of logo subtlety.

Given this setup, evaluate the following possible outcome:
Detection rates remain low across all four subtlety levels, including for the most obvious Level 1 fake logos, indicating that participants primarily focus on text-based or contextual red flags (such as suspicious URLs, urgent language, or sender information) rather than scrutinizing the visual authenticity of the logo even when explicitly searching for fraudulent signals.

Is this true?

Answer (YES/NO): YES